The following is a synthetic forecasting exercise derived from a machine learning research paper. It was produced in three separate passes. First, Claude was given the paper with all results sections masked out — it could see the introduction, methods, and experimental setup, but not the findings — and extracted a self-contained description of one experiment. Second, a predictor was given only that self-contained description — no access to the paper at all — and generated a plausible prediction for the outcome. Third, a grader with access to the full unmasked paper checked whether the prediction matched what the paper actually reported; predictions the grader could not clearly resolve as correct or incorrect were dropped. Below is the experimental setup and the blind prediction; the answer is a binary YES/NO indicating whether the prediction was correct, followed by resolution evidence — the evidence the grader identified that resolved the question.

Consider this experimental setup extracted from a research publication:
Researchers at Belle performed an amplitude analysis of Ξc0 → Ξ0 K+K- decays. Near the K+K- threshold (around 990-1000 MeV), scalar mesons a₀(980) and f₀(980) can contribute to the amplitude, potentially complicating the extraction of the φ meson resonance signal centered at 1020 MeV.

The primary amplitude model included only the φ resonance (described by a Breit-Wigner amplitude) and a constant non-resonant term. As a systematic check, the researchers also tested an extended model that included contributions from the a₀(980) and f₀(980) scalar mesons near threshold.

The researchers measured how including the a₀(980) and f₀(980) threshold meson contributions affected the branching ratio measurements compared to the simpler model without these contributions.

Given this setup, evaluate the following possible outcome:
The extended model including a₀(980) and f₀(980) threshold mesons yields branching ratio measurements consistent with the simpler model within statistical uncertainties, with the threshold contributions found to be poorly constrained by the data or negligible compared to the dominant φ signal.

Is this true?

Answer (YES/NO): YES